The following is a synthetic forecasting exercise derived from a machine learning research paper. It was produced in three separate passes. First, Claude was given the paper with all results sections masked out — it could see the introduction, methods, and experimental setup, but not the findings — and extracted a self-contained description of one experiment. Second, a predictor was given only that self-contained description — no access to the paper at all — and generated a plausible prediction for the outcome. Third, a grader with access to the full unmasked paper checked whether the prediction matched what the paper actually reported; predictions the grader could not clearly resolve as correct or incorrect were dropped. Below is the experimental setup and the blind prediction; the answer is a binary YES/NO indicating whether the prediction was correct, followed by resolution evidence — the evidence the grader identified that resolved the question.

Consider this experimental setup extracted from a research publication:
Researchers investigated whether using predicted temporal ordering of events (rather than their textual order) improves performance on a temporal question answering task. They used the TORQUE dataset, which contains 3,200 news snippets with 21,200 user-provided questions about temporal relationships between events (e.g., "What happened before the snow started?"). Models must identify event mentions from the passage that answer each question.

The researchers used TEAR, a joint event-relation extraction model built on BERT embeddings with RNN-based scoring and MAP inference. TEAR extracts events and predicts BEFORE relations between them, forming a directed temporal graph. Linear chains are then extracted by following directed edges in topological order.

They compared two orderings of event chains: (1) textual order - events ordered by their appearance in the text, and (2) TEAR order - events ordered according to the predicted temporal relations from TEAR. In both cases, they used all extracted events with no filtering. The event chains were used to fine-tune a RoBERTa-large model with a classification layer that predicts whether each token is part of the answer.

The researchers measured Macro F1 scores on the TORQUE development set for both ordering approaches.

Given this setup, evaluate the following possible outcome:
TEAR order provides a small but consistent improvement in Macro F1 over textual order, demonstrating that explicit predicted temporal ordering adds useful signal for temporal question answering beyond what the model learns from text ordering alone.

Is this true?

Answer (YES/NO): NO